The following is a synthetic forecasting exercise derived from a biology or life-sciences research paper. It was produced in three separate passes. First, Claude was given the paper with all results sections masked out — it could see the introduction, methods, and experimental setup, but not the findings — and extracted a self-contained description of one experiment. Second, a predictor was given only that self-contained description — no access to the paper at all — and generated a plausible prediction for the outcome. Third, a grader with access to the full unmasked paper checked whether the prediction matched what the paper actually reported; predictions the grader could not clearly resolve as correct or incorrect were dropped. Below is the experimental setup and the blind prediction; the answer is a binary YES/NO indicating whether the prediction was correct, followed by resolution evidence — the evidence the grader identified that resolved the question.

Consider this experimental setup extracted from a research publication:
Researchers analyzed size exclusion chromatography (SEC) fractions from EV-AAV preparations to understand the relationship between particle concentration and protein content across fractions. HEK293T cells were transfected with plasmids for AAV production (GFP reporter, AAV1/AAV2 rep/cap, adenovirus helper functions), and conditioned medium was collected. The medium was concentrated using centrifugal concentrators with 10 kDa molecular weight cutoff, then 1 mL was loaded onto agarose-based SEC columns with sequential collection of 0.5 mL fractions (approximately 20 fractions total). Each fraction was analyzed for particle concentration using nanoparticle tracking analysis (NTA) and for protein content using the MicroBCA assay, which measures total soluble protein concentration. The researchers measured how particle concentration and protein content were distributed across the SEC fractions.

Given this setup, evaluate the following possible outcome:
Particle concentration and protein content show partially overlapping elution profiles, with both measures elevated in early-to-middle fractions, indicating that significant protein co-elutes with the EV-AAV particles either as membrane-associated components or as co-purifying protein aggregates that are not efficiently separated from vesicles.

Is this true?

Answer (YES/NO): NO